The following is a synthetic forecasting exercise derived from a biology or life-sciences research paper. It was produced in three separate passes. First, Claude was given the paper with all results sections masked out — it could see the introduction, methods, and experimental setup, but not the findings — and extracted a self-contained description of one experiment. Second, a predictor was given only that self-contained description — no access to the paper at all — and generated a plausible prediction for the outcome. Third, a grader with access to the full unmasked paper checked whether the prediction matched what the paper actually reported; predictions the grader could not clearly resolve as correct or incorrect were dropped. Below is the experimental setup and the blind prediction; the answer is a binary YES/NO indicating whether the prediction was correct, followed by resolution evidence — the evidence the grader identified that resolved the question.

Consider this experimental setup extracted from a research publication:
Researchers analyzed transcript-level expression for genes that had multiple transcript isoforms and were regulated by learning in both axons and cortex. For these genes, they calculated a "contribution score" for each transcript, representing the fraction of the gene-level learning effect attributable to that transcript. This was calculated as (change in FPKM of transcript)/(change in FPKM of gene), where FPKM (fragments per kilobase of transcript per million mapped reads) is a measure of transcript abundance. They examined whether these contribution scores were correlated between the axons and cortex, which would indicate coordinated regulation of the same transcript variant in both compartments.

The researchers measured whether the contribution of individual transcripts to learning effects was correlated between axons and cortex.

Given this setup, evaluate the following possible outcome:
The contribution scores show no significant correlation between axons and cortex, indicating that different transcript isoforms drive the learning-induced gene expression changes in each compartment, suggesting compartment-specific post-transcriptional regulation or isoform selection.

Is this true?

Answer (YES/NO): NO